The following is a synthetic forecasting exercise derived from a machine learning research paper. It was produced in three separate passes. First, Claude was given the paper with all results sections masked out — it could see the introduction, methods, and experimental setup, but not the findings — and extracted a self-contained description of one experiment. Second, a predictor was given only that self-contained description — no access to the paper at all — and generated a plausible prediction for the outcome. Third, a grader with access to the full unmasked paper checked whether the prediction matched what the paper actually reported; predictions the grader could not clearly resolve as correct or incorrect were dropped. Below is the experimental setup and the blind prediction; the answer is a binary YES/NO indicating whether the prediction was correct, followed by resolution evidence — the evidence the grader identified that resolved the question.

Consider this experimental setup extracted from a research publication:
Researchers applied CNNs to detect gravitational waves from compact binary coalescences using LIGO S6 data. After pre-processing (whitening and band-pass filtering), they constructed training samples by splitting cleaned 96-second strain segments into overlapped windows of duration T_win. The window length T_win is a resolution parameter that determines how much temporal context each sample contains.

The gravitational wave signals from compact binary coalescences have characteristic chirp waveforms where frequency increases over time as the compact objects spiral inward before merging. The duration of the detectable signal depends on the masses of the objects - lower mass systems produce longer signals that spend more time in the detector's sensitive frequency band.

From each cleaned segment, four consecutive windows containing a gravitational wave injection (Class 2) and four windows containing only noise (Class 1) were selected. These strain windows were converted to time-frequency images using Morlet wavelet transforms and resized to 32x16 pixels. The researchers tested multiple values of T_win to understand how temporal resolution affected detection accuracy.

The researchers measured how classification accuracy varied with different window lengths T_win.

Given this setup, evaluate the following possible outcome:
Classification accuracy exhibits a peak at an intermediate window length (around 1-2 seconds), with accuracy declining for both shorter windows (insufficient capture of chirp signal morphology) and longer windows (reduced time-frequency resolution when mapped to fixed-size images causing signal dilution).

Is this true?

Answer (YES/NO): NO